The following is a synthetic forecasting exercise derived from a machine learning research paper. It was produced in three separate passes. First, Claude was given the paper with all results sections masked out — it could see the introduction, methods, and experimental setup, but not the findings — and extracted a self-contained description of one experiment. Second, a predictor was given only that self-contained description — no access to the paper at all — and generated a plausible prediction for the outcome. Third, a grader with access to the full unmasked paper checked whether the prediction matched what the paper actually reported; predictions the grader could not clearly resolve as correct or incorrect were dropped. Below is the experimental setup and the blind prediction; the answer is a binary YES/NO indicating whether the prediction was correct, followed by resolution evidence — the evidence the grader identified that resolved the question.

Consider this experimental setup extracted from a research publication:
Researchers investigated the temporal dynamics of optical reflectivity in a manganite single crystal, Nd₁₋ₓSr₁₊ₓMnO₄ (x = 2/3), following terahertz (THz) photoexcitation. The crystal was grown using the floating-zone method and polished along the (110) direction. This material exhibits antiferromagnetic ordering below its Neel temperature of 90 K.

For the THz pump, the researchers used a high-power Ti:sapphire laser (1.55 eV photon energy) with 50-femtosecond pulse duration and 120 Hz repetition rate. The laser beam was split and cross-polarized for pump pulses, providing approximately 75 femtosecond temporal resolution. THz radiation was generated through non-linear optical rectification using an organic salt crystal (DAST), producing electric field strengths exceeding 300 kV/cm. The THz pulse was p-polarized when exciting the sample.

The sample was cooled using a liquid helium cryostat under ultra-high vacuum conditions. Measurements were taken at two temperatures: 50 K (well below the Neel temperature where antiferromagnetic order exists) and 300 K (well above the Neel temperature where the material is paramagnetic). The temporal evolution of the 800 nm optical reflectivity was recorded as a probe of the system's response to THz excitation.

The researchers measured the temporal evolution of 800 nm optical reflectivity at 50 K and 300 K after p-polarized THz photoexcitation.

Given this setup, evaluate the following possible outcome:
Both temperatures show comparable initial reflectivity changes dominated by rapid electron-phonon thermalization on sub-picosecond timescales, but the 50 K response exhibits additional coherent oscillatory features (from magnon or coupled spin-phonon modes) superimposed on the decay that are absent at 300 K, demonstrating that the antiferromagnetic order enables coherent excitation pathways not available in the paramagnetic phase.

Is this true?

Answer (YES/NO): NO